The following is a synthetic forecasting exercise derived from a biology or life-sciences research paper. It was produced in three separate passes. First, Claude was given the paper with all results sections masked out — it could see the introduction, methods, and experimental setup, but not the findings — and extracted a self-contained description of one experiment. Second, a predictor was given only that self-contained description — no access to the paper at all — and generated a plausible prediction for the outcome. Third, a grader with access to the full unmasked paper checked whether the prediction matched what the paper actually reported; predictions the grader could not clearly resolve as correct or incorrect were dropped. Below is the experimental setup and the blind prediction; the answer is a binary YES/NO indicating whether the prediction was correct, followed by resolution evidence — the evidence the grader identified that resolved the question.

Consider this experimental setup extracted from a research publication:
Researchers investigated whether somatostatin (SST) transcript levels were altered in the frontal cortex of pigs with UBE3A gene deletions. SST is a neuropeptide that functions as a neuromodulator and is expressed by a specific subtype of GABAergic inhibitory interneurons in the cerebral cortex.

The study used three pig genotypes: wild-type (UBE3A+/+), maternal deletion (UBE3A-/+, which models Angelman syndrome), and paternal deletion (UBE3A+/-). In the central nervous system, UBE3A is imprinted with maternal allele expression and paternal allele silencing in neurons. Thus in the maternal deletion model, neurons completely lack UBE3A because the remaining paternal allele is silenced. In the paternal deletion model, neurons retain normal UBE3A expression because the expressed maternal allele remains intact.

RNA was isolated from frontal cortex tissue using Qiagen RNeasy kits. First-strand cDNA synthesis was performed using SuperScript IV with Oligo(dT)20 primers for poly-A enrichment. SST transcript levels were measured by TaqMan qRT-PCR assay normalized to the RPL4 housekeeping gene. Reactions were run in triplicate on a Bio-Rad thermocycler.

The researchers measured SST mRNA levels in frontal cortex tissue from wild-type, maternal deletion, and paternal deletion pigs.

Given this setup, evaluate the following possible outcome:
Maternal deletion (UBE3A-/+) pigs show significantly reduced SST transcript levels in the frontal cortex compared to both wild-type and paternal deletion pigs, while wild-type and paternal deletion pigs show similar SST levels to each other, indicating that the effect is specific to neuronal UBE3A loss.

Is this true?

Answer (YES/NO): YES